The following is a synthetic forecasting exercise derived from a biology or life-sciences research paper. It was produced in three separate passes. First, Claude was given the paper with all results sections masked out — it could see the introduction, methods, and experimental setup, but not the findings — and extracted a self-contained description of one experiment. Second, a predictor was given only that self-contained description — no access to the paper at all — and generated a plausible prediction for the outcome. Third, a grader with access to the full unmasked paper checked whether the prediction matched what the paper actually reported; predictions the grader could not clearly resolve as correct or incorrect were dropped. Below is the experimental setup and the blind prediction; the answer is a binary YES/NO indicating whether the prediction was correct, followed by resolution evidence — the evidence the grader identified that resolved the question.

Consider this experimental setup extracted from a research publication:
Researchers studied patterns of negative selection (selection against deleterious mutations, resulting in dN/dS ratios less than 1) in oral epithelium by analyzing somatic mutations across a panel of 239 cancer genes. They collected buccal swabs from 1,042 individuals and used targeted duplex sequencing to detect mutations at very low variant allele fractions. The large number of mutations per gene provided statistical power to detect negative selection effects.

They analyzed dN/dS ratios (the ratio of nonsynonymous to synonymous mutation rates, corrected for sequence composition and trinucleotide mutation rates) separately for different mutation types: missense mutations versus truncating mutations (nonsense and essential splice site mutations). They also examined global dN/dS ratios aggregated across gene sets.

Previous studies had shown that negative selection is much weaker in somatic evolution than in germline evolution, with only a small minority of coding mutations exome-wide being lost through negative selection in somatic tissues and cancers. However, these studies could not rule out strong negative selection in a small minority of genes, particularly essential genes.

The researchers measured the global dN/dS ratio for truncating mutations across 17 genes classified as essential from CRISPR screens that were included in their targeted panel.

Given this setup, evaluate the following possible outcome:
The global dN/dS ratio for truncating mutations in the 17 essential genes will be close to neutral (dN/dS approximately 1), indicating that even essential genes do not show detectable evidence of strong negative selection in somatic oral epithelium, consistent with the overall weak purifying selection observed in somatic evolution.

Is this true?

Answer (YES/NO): NO